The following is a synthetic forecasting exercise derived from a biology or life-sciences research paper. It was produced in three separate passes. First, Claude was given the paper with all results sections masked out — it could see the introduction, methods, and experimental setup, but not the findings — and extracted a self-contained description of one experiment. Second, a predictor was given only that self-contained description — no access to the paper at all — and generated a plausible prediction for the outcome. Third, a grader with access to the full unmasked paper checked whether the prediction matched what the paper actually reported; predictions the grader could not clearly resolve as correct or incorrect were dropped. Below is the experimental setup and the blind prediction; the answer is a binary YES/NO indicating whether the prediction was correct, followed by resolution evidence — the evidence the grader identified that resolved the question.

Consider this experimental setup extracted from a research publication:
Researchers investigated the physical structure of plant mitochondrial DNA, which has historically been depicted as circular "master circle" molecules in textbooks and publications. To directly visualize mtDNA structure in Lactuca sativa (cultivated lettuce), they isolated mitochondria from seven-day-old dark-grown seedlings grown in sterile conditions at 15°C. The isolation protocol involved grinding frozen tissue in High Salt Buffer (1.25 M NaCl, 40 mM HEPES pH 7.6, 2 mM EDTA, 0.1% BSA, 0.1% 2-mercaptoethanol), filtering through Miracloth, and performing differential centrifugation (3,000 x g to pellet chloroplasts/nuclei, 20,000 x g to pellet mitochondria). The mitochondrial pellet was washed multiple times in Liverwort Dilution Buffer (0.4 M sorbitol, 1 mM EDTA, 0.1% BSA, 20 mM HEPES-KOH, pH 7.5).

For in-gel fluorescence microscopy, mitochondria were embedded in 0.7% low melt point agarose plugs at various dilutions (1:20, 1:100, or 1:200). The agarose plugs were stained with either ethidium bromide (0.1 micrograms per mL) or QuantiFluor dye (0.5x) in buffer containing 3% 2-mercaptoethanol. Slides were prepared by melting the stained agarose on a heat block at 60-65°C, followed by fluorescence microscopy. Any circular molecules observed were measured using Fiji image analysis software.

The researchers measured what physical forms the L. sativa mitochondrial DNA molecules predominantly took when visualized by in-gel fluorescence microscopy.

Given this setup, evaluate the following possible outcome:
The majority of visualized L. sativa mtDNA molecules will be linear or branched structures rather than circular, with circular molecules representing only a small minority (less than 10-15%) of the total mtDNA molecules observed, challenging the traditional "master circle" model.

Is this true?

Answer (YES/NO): NO